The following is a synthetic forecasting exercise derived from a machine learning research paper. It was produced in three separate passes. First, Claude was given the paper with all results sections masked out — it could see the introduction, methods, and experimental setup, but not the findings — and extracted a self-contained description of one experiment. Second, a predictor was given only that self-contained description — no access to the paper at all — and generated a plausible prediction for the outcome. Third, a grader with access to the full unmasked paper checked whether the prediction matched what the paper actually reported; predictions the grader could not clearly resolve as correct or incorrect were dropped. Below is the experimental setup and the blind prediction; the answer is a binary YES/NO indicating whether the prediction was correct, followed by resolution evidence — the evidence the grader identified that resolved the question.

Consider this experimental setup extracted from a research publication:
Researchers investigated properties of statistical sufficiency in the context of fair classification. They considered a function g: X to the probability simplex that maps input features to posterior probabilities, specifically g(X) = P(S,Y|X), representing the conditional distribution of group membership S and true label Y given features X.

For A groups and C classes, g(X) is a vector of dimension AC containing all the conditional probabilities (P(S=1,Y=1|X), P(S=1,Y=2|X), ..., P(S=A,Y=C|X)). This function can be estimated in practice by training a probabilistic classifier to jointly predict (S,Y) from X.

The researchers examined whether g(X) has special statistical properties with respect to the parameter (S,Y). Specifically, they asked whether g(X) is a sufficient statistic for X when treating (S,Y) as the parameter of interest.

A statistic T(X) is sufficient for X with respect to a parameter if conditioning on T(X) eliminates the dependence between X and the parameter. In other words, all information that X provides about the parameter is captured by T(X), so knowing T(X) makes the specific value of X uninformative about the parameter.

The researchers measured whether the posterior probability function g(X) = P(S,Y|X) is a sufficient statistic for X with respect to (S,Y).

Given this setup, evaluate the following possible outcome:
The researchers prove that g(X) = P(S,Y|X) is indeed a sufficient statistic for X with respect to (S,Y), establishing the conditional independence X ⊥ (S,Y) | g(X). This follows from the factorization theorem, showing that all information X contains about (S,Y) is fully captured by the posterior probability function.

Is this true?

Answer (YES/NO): YES